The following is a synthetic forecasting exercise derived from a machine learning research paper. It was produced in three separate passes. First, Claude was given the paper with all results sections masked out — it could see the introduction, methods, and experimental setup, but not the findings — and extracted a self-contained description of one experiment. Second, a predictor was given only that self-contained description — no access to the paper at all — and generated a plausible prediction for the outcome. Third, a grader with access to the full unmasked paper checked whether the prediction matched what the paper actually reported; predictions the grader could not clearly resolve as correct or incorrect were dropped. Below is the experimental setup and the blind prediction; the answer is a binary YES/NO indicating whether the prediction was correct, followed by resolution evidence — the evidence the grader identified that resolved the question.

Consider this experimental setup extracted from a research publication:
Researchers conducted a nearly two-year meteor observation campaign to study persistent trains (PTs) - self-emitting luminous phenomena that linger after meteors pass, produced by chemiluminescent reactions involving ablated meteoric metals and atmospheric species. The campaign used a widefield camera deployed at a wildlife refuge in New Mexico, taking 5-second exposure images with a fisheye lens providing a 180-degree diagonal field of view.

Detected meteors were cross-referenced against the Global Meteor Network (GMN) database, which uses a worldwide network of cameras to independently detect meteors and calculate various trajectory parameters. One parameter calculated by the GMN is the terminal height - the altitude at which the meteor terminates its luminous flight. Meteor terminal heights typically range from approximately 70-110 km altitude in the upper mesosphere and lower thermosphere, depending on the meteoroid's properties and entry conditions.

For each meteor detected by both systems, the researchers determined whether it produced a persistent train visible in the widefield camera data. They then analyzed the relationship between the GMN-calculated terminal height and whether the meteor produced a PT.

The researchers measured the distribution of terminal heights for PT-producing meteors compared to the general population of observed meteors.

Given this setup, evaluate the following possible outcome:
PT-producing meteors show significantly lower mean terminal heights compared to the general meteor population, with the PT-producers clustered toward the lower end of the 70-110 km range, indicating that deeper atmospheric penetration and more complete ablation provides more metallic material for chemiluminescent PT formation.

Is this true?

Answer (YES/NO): NO